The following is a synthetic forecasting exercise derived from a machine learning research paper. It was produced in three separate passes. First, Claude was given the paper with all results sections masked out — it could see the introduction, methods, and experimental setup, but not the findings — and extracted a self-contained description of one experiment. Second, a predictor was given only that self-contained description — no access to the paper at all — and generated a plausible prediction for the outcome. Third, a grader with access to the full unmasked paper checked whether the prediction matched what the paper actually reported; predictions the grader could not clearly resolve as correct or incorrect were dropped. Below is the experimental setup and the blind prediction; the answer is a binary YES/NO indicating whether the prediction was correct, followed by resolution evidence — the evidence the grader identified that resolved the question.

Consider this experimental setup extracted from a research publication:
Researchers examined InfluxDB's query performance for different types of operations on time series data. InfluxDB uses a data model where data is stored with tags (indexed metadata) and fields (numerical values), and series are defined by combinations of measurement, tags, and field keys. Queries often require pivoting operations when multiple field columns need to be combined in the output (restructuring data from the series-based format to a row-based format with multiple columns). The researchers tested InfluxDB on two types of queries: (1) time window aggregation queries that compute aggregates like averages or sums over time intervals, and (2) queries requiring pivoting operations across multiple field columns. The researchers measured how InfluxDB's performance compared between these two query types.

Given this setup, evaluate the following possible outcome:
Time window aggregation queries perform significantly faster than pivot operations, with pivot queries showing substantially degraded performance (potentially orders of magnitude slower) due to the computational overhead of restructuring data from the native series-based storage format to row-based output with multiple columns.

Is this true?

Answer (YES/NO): YES